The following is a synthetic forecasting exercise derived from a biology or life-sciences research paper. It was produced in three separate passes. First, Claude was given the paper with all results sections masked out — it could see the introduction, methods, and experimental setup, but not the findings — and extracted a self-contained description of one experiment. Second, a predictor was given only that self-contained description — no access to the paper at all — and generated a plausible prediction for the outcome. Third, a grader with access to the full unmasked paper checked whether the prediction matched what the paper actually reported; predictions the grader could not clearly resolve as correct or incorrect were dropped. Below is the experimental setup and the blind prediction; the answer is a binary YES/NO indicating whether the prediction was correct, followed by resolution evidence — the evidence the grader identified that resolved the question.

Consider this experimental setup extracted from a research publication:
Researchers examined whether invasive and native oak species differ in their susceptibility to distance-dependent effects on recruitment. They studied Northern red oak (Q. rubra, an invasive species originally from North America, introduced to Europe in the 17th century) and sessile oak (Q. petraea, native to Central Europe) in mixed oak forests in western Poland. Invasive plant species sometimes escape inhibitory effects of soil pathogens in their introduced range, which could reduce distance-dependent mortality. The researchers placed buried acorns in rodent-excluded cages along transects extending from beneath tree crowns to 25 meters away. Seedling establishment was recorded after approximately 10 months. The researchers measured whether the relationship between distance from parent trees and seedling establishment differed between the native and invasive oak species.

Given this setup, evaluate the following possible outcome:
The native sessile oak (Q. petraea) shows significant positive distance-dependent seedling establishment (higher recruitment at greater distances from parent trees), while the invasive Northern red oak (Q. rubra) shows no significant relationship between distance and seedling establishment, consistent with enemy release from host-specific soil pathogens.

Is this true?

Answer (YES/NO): NO